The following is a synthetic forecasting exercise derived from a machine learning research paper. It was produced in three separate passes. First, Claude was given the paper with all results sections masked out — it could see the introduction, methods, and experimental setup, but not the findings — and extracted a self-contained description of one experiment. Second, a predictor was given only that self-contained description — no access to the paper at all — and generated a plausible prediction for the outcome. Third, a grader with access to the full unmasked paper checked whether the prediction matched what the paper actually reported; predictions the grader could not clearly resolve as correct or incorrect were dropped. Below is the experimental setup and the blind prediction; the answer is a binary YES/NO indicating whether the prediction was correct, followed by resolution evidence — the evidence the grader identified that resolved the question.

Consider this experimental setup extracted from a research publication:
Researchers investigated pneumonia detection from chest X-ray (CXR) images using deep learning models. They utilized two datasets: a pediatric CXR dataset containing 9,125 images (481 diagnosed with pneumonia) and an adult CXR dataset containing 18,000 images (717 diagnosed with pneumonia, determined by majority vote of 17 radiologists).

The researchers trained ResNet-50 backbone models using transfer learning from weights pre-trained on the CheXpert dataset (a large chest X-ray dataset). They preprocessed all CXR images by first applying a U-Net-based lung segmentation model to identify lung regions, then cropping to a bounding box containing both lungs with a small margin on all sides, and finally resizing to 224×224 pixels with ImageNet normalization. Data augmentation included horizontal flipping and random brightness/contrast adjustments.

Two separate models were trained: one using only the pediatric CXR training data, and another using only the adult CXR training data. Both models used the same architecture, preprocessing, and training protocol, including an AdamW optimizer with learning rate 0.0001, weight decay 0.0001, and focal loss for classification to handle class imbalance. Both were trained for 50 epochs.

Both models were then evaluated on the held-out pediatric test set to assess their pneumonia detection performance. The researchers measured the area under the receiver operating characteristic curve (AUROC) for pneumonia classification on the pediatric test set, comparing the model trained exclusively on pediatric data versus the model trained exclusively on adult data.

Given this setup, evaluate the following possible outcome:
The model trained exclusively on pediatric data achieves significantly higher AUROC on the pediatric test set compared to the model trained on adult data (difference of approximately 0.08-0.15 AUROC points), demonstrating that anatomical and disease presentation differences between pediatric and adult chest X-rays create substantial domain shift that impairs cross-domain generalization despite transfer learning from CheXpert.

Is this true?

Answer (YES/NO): NO